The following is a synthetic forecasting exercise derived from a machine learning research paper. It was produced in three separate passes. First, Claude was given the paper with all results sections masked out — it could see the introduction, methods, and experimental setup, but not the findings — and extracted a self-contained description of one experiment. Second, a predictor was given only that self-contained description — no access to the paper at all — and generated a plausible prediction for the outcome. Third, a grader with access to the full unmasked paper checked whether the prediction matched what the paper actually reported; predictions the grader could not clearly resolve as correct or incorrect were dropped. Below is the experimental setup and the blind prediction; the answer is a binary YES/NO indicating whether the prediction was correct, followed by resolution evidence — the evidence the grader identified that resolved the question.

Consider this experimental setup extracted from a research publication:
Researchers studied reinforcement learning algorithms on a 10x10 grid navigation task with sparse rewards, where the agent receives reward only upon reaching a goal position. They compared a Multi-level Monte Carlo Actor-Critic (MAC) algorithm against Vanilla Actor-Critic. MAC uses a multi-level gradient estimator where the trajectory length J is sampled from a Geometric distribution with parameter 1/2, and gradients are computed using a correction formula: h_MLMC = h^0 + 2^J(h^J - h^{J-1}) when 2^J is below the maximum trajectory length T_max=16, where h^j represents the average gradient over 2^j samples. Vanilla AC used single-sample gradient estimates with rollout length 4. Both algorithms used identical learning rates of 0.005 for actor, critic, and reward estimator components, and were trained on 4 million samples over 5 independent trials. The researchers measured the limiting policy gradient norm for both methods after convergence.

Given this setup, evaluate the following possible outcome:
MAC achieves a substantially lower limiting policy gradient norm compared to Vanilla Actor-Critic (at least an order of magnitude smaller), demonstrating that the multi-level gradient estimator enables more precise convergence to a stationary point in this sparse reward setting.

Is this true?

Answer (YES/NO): NO